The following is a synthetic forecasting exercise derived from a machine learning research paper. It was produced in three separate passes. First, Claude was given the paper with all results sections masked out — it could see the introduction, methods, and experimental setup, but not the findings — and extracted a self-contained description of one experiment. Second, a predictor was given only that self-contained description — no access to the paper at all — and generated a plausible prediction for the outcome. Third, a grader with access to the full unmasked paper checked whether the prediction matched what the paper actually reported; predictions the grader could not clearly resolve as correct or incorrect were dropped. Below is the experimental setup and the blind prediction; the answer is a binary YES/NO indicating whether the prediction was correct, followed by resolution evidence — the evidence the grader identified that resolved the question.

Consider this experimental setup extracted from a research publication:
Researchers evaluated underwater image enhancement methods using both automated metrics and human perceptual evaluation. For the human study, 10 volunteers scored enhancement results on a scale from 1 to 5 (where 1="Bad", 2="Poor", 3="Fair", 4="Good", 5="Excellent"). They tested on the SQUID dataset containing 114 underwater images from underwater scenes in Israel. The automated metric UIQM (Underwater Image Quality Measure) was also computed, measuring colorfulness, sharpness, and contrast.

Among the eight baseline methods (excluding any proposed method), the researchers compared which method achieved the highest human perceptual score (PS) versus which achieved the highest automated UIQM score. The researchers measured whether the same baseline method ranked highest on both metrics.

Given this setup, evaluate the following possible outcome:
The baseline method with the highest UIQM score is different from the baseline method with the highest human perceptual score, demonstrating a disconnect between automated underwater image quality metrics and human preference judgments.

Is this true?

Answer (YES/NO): YES